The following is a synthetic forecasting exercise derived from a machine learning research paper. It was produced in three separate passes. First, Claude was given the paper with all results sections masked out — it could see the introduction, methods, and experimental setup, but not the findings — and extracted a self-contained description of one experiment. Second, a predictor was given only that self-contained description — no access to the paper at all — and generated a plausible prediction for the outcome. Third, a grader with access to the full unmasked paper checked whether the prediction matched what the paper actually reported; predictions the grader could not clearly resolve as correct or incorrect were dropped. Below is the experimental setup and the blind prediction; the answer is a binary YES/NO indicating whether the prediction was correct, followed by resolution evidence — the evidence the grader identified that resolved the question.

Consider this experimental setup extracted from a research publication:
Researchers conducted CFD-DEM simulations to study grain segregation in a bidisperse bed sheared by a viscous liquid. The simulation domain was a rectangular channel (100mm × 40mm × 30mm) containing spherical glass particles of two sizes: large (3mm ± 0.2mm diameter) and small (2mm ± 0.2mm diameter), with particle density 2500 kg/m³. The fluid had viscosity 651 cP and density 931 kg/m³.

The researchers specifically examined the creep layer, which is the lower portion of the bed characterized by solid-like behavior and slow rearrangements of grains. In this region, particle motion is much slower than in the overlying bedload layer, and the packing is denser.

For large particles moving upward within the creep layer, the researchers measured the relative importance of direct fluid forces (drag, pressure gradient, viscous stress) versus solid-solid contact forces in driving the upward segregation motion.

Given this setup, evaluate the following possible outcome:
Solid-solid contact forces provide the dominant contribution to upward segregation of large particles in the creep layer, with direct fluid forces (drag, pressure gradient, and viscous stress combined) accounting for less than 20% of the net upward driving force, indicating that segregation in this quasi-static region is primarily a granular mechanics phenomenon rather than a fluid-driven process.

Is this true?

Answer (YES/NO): YES